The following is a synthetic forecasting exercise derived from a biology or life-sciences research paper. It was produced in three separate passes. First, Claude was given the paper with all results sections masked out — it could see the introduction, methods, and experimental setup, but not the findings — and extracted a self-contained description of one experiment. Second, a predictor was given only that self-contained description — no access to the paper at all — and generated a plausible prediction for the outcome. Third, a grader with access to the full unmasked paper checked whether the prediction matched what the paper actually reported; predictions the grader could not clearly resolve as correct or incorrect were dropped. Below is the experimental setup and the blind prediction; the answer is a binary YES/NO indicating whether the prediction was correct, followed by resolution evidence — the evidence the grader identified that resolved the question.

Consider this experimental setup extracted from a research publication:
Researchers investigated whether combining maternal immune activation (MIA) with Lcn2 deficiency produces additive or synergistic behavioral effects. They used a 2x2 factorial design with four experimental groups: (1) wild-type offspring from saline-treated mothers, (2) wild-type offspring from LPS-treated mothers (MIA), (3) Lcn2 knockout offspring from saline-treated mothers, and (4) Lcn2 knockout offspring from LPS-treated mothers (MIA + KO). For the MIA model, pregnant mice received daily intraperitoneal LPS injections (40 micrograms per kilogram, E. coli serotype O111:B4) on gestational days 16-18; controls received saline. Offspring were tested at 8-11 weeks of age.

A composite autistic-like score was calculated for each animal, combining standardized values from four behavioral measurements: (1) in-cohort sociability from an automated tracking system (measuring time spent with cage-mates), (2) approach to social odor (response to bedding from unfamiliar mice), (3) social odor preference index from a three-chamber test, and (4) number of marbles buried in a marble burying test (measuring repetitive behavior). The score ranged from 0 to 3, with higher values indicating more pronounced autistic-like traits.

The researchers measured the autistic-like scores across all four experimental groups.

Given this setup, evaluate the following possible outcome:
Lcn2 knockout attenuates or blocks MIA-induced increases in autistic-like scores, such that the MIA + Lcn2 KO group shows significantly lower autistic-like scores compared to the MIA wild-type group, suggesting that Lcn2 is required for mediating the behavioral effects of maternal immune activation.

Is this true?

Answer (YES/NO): NO